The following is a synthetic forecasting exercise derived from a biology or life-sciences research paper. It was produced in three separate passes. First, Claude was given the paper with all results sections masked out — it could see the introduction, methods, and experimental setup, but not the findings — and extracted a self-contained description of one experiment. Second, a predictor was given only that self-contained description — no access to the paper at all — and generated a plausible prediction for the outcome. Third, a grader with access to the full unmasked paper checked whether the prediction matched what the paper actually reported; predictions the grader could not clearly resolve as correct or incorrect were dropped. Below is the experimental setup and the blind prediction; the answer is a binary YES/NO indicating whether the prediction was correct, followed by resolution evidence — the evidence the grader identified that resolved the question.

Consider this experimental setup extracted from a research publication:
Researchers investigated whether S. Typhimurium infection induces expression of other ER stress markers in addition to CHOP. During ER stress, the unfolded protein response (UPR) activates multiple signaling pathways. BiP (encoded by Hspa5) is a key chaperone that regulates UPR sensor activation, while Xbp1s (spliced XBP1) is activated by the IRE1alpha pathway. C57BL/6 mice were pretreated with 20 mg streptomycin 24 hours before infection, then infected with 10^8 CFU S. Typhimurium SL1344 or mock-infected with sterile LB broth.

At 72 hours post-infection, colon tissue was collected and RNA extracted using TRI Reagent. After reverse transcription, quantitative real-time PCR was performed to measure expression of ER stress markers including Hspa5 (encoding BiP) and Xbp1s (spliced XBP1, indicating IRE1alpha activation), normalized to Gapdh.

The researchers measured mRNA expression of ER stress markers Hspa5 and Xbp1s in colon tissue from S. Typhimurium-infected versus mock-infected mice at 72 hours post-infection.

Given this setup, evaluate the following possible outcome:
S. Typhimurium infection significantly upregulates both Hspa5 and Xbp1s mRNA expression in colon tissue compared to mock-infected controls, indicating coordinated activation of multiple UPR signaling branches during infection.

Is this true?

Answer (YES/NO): YES